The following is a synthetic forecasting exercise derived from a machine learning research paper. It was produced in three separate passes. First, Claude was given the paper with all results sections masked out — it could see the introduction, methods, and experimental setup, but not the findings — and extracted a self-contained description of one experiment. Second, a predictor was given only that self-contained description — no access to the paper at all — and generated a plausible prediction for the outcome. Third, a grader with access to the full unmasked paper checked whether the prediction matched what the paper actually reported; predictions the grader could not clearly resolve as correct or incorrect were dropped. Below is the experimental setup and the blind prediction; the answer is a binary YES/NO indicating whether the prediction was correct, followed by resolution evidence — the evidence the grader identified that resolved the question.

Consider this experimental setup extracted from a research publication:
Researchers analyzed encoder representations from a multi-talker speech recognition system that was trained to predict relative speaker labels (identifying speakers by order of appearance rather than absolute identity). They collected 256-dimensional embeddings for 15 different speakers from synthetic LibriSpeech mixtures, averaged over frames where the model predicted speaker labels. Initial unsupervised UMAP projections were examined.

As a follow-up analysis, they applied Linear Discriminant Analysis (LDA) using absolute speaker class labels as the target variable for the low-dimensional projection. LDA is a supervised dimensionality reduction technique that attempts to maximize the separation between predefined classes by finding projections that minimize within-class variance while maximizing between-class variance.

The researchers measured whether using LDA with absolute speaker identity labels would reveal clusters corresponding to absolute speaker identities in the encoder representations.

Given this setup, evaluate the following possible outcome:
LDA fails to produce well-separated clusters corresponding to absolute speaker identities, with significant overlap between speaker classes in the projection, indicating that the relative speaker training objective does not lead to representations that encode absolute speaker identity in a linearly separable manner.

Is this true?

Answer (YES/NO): YES